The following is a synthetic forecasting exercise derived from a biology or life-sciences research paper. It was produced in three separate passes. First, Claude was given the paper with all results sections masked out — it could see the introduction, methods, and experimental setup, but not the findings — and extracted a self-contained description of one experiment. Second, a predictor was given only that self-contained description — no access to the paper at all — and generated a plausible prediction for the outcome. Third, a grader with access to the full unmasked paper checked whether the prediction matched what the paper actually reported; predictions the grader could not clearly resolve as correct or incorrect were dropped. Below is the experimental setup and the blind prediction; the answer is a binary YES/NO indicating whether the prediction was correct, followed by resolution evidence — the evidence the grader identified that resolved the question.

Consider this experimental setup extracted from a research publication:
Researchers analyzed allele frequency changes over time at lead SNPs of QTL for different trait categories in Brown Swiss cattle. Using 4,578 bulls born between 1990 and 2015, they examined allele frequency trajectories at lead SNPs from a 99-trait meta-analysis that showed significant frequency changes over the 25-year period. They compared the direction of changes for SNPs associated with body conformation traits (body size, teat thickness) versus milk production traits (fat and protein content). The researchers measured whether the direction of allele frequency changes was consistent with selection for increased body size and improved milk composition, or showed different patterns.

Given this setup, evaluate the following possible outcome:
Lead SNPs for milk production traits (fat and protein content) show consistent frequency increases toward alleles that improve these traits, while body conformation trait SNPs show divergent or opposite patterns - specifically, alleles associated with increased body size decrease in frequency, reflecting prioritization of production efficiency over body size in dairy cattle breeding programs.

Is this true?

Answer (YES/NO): NO